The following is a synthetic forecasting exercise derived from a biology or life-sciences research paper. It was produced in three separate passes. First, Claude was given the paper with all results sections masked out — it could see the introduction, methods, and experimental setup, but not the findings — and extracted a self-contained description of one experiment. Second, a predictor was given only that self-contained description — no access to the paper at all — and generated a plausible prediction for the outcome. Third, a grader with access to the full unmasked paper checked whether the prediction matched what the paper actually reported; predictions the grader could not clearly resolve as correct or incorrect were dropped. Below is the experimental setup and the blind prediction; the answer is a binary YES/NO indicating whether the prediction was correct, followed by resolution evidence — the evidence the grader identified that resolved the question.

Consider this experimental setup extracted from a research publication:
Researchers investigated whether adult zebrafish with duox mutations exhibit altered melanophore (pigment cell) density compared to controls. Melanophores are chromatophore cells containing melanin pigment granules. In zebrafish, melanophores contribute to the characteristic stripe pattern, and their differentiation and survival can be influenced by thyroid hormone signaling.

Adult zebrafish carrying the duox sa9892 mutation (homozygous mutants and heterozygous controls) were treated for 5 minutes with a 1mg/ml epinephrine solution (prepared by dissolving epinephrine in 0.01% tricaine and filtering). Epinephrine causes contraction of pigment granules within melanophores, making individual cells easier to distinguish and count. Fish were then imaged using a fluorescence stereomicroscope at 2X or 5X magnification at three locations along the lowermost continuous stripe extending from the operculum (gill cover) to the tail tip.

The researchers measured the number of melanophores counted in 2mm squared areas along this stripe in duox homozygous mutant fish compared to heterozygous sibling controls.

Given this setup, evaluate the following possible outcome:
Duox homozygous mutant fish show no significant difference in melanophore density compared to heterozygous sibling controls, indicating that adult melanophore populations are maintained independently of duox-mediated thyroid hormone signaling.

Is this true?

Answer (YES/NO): NO